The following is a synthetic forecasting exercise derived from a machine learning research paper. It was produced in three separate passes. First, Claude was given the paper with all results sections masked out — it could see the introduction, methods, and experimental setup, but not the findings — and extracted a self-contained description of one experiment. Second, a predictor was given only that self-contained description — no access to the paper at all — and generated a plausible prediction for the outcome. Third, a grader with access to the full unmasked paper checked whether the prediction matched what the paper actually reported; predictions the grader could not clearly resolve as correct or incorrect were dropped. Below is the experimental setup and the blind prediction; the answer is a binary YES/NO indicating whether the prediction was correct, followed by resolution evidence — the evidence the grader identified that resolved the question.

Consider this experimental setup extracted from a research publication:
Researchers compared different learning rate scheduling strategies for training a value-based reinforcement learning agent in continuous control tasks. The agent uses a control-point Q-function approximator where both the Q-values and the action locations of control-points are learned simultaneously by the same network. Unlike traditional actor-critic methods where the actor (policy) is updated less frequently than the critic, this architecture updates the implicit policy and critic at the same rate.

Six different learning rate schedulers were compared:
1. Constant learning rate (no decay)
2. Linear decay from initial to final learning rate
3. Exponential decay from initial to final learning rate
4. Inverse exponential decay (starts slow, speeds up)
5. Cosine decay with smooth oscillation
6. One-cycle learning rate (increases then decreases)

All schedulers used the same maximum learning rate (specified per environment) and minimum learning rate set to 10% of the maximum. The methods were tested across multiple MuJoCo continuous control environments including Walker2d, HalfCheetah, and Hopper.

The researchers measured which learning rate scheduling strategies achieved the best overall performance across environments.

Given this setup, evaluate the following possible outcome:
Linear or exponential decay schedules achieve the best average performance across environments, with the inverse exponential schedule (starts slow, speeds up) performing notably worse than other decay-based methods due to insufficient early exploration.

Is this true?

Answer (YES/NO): NO